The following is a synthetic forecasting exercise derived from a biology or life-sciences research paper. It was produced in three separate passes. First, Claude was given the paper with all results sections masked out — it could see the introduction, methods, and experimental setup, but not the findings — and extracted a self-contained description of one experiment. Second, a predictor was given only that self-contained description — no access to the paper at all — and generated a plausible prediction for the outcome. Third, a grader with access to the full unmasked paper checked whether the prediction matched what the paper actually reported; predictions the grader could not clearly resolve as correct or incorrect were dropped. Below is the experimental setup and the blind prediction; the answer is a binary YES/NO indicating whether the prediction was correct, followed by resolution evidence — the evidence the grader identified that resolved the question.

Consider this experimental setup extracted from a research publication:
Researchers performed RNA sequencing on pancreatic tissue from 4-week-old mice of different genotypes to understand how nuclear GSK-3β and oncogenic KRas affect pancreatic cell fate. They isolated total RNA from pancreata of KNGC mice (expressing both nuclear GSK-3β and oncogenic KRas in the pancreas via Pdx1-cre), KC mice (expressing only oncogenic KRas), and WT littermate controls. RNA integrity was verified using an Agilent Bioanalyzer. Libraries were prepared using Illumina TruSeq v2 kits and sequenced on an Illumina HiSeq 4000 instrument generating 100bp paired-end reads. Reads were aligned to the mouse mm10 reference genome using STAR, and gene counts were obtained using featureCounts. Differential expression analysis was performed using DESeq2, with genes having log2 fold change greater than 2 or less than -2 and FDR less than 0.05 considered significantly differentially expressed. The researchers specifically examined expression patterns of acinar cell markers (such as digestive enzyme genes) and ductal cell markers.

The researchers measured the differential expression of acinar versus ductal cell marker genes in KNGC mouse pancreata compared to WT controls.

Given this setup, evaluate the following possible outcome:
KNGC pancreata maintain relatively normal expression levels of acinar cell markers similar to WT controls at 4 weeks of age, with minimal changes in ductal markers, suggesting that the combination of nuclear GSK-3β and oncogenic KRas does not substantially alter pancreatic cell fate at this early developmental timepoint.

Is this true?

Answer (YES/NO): NO